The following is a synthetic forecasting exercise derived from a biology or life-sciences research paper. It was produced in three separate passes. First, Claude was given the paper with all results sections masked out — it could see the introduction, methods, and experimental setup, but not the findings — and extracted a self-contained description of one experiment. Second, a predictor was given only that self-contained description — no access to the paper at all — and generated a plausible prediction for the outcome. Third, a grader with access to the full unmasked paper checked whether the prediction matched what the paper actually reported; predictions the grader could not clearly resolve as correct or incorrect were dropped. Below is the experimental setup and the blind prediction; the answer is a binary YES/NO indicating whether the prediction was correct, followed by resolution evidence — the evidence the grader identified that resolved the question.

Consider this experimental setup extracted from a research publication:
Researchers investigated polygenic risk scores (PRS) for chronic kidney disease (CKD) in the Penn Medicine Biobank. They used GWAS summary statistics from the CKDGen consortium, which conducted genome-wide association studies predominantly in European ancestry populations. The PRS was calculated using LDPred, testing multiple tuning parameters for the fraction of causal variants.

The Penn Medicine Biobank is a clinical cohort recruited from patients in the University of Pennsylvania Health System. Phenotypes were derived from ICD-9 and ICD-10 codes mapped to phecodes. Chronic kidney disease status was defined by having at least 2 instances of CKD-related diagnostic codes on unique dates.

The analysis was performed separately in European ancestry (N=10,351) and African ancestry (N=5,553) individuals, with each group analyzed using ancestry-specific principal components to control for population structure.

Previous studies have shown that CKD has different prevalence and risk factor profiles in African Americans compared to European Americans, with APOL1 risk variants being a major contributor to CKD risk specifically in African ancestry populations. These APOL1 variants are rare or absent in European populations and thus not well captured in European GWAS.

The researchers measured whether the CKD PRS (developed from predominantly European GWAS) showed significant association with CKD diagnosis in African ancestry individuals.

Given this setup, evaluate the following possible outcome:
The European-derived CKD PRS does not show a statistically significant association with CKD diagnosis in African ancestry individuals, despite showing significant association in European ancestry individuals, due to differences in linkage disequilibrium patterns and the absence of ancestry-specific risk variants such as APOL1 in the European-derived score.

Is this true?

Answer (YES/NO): NO